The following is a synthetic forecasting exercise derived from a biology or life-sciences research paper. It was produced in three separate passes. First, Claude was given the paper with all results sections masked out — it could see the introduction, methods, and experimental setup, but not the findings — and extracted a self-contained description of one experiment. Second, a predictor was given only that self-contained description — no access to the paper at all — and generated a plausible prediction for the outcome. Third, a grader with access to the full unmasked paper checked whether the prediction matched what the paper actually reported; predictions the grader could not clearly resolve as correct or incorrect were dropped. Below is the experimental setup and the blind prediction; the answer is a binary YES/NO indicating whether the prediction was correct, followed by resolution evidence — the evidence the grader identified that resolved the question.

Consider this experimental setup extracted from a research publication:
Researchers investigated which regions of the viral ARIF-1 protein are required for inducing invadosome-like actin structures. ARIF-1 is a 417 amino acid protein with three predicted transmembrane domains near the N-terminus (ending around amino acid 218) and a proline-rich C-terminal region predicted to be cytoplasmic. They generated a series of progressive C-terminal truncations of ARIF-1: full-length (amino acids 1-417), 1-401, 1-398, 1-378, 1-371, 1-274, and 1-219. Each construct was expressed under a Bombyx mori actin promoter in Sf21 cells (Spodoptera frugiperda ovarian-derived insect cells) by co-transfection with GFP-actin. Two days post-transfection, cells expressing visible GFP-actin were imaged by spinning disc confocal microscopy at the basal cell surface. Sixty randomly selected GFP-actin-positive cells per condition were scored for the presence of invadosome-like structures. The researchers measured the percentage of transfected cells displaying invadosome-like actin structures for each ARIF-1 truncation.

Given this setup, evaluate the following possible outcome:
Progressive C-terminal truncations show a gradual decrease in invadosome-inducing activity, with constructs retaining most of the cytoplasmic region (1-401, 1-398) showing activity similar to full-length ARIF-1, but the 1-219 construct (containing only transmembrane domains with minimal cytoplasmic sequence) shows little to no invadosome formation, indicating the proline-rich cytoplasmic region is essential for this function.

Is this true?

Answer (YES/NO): NO